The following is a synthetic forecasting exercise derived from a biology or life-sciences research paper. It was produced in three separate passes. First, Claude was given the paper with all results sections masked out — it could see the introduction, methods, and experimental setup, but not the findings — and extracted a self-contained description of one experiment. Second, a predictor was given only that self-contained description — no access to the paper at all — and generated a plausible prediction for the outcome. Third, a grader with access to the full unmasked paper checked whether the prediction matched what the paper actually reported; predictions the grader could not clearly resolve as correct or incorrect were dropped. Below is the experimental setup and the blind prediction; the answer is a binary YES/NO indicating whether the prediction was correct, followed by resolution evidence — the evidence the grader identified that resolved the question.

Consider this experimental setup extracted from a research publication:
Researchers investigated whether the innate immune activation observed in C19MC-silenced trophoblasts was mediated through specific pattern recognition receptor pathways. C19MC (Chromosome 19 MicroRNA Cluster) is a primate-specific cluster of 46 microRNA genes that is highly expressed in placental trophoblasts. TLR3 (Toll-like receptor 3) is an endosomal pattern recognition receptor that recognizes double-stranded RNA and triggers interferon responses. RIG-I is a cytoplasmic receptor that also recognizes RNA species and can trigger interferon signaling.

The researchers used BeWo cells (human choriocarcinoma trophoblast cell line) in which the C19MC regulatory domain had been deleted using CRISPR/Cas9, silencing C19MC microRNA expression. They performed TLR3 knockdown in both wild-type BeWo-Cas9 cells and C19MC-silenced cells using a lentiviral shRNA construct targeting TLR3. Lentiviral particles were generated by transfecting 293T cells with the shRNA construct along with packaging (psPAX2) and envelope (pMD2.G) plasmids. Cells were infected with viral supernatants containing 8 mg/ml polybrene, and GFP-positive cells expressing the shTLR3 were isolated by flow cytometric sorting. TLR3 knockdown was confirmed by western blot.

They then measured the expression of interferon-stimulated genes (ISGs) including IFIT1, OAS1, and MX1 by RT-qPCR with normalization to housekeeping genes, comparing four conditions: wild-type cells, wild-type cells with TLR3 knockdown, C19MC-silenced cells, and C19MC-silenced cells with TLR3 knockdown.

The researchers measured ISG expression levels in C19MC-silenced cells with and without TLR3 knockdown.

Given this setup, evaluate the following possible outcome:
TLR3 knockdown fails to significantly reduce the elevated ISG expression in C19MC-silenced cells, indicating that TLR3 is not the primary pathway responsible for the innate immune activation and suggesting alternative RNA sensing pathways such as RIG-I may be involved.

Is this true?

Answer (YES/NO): NO